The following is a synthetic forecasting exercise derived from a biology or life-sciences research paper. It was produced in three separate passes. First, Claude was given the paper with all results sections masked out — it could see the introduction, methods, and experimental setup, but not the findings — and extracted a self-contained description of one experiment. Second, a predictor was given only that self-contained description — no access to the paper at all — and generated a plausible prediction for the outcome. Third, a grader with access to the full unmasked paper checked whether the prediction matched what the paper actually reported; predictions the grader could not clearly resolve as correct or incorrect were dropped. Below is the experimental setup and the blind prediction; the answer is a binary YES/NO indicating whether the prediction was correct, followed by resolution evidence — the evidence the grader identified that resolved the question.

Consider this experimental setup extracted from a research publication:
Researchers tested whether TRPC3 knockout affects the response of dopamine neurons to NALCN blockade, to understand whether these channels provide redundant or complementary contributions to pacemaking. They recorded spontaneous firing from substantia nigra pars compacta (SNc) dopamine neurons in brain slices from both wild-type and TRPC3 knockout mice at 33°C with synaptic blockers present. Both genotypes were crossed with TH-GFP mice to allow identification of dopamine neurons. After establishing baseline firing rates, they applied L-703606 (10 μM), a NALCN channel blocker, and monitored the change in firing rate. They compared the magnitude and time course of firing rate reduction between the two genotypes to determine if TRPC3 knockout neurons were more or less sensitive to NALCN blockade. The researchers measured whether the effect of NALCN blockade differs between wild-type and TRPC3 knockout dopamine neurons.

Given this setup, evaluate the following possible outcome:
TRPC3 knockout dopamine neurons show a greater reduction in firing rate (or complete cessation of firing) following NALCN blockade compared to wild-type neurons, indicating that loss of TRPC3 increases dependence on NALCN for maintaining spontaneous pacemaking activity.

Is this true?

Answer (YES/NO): YES